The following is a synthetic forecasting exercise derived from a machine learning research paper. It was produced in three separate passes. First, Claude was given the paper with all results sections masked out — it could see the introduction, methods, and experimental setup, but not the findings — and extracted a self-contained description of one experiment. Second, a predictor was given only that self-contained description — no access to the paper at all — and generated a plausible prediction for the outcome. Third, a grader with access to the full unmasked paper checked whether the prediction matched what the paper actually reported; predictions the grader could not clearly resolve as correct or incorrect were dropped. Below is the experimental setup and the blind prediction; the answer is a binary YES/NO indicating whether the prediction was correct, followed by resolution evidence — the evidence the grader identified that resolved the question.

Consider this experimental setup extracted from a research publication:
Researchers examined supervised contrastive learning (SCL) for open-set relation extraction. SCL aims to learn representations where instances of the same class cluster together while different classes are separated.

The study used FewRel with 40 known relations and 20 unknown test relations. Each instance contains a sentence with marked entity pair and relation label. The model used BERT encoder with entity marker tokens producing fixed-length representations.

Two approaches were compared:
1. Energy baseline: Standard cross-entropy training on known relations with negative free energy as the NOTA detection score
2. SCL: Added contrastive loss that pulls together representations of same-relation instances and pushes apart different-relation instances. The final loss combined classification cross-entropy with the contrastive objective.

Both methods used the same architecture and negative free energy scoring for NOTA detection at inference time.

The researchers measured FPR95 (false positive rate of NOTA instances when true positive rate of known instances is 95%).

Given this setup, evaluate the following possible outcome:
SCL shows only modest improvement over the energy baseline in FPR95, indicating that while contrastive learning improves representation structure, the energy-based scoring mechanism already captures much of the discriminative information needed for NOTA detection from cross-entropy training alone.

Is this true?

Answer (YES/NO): NO